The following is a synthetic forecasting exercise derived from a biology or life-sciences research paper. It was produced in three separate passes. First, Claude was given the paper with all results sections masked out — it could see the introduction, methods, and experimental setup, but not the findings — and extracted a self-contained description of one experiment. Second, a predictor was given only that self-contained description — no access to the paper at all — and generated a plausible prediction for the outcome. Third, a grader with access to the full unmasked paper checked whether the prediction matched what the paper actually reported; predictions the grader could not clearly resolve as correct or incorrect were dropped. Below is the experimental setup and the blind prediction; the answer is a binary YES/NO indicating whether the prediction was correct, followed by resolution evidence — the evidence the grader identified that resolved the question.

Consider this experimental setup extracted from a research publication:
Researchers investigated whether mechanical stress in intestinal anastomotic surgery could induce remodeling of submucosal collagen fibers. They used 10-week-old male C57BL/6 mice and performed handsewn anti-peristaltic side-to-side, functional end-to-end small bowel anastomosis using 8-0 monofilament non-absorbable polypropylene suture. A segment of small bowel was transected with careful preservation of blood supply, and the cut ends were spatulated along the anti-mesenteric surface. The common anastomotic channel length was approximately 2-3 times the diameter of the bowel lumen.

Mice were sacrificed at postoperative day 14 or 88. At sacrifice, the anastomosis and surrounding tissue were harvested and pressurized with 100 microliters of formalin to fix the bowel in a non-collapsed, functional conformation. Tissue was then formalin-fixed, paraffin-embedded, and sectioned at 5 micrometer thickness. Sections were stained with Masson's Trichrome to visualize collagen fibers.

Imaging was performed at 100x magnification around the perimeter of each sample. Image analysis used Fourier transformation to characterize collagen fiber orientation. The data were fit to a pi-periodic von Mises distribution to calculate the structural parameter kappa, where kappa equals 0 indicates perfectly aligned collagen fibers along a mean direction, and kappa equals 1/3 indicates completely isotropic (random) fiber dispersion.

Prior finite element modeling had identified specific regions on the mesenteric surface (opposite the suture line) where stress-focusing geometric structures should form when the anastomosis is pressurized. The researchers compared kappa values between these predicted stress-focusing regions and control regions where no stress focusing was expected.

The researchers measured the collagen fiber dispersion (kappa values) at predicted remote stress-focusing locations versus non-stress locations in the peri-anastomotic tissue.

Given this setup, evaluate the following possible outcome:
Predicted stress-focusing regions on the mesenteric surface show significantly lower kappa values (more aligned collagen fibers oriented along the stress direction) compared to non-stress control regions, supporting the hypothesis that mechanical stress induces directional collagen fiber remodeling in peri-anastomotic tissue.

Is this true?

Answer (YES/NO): NO